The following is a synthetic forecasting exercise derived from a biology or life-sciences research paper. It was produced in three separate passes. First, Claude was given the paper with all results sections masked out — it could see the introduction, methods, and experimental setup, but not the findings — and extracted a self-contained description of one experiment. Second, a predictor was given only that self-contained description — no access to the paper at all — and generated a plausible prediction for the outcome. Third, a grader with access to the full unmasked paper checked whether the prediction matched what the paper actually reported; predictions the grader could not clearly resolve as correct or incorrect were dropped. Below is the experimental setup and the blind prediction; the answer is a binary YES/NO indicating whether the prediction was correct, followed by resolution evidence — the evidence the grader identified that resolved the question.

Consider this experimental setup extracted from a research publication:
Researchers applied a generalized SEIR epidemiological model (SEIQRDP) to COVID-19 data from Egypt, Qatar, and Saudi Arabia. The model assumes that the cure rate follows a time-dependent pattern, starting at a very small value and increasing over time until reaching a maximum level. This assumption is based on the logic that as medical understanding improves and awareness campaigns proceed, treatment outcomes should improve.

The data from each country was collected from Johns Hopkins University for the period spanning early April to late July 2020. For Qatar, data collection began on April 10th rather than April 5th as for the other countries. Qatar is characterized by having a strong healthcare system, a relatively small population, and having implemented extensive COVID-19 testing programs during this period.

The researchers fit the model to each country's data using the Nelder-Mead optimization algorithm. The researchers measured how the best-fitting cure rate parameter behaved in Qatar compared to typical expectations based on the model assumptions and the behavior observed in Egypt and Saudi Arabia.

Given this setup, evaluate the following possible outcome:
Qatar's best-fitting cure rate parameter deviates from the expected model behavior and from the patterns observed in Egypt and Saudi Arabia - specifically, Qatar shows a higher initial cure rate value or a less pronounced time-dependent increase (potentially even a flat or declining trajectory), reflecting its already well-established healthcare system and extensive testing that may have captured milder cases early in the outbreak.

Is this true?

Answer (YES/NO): YES